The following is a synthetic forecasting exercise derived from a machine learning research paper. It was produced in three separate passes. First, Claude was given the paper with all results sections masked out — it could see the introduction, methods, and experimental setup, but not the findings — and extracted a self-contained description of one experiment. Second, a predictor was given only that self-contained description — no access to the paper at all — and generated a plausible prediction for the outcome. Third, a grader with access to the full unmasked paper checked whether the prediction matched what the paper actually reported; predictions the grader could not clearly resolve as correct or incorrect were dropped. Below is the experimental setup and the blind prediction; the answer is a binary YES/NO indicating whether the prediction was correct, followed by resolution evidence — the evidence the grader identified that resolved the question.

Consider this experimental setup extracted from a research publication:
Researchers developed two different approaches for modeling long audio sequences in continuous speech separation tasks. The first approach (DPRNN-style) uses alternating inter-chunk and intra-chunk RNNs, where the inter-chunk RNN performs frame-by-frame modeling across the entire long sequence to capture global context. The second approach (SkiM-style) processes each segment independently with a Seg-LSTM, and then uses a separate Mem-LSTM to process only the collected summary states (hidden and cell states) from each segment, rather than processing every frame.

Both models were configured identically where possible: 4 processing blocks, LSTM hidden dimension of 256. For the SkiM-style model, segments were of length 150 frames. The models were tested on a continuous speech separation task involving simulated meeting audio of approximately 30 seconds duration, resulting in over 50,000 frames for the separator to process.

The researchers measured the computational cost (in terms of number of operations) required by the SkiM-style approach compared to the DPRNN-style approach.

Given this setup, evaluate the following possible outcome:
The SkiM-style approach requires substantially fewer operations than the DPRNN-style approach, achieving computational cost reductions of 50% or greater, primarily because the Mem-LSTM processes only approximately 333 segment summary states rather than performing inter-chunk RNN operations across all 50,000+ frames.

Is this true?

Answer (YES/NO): YES